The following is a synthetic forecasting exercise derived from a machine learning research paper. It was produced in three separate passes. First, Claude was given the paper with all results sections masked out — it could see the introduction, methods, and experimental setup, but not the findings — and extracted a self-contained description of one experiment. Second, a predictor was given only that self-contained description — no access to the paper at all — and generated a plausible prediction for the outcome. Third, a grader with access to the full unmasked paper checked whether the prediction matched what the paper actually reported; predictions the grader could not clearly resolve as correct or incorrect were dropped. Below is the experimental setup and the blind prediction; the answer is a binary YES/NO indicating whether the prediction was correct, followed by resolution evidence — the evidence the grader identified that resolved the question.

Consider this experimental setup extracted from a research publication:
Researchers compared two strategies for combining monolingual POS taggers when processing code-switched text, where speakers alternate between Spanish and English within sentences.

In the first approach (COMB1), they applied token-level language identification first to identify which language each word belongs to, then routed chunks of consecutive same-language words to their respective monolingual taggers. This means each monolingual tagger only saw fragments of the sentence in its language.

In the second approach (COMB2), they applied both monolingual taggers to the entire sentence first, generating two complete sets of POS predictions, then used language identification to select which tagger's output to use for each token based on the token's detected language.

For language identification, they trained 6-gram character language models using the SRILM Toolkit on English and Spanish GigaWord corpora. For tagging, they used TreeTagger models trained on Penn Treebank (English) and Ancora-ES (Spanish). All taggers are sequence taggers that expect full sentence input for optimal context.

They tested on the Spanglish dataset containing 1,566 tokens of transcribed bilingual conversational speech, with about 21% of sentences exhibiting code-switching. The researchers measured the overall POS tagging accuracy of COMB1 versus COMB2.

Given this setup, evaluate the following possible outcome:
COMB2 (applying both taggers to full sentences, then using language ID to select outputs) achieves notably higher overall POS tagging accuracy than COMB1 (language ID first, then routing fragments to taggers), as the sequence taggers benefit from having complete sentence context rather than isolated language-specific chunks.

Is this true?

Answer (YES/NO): NO